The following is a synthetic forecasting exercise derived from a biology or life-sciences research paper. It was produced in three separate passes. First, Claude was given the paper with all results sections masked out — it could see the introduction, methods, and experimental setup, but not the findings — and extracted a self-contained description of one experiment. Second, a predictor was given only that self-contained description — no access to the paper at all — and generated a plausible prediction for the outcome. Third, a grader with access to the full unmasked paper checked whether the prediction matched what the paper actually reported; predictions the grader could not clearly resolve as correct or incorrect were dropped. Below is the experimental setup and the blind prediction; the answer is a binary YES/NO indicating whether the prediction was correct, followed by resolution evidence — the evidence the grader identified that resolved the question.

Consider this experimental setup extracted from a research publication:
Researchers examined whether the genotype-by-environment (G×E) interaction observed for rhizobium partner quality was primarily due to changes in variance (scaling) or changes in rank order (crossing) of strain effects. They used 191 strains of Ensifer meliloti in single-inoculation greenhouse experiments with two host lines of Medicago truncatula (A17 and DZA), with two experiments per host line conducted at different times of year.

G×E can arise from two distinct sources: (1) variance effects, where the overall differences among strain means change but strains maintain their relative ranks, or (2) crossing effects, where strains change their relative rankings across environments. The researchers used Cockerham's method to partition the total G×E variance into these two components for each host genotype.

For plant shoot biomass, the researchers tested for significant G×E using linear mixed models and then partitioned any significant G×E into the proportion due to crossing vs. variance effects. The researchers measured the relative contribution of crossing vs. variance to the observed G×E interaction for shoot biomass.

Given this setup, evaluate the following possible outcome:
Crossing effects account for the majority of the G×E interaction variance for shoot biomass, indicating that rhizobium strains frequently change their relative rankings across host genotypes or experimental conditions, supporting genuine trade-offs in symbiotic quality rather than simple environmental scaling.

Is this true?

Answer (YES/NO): YES